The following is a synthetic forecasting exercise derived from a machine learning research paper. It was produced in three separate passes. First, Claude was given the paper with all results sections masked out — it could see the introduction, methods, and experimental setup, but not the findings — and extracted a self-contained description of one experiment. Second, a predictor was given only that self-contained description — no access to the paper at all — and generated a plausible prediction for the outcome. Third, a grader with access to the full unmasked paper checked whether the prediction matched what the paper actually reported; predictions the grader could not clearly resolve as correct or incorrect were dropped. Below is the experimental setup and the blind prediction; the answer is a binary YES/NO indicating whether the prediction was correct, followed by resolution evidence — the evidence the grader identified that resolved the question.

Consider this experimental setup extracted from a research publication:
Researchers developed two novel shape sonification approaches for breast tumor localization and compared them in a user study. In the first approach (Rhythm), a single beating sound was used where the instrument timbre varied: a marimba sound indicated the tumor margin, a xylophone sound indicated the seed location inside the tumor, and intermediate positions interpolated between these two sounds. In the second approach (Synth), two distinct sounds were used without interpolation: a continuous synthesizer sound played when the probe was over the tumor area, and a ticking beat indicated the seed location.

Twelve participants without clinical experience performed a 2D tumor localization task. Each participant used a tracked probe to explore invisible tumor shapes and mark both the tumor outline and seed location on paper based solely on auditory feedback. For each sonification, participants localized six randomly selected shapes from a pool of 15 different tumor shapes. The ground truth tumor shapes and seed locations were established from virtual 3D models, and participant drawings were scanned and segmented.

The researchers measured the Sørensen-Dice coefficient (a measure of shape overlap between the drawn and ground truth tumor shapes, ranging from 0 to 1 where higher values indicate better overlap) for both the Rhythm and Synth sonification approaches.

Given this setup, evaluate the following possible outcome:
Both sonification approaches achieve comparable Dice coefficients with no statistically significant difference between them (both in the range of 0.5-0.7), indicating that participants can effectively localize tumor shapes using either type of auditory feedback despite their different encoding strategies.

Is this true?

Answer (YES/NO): YES